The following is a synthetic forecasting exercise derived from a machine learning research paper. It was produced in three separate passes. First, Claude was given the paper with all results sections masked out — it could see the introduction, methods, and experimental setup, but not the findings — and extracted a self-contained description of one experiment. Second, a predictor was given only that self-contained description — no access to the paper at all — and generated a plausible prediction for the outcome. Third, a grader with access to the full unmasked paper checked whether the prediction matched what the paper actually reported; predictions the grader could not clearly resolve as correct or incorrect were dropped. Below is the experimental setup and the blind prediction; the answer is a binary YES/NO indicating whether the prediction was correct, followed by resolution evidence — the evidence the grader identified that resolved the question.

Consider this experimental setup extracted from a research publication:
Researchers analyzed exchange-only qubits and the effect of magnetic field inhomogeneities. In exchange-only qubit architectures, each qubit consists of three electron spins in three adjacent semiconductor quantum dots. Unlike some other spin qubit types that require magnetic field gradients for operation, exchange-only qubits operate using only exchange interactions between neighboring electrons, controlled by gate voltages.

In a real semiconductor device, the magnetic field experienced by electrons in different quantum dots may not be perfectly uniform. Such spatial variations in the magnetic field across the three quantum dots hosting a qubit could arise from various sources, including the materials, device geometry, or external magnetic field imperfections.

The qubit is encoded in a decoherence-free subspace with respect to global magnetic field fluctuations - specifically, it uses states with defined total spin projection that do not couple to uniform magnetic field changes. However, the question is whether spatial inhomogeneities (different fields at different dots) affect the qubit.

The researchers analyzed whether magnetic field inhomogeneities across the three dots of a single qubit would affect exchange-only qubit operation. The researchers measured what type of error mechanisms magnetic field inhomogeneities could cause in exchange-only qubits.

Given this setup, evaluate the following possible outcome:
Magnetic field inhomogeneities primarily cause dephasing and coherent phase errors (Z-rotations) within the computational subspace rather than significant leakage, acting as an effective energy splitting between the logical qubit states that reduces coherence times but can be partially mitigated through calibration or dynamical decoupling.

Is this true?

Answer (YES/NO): NO